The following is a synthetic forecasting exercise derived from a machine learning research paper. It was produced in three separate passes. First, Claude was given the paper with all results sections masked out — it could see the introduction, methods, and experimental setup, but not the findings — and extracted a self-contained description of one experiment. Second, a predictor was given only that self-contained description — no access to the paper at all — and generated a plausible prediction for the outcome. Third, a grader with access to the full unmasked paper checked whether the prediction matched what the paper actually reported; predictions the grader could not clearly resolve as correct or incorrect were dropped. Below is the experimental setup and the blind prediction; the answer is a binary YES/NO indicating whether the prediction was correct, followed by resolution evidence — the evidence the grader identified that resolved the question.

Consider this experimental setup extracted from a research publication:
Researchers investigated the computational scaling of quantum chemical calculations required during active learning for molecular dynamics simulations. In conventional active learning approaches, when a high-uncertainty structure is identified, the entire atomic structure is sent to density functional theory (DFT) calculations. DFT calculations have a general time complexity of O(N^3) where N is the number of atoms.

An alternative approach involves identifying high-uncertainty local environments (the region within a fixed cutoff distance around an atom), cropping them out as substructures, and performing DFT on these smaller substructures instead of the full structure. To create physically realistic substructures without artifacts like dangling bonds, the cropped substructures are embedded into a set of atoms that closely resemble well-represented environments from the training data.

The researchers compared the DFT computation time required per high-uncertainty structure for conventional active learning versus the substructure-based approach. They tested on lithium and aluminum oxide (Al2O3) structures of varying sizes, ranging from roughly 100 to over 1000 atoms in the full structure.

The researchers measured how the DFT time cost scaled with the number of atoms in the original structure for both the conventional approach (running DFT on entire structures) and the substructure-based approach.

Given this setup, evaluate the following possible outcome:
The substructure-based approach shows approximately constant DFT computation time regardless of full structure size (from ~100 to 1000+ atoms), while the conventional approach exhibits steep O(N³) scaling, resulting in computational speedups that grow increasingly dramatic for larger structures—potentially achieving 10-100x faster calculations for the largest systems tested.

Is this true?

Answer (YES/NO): NO